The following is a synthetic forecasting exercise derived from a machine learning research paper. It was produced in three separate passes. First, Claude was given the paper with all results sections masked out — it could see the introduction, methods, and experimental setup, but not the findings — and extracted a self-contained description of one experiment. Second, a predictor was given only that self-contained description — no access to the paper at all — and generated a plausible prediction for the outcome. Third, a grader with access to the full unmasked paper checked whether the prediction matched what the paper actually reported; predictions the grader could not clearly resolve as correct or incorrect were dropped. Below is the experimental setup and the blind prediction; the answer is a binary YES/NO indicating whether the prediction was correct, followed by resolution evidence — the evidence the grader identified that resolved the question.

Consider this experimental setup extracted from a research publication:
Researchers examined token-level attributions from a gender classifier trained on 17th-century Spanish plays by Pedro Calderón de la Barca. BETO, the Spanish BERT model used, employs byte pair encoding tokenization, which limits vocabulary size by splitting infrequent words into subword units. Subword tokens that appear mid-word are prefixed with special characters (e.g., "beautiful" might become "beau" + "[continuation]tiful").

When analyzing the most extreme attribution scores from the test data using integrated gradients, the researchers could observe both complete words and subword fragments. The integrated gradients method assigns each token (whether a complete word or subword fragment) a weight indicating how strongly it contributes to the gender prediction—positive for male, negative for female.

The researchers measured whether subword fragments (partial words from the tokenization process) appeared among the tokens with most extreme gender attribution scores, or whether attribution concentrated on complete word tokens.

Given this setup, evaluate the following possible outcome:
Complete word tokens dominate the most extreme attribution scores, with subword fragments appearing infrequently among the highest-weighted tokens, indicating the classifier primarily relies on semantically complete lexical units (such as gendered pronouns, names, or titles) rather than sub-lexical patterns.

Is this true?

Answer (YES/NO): NO